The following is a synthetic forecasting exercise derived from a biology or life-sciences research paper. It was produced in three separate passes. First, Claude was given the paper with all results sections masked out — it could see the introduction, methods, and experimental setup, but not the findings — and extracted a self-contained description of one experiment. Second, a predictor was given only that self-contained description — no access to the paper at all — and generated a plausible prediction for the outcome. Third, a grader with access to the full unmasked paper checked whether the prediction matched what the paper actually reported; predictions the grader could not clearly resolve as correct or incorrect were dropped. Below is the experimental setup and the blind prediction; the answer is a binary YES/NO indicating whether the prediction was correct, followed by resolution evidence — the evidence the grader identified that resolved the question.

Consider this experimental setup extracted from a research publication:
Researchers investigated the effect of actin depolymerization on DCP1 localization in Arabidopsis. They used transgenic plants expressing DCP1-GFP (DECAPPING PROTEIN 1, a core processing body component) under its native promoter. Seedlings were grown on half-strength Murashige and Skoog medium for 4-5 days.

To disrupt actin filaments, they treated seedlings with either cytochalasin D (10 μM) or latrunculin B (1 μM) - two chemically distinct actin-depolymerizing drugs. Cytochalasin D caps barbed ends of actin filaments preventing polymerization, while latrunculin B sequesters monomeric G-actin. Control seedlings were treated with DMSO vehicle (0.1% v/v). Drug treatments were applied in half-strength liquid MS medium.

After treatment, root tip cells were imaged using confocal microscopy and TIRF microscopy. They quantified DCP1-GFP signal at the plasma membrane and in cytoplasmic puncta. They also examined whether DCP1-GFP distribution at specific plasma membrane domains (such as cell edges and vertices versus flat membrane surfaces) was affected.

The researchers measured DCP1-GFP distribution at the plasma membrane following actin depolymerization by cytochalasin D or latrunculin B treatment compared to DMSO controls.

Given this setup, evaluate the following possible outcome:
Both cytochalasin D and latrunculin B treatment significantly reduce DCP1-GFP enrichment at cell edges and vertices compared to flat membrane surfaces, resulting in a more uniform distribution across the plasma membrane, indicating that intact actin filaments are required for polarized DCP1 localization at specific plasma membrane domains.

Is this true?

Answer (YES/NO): NO